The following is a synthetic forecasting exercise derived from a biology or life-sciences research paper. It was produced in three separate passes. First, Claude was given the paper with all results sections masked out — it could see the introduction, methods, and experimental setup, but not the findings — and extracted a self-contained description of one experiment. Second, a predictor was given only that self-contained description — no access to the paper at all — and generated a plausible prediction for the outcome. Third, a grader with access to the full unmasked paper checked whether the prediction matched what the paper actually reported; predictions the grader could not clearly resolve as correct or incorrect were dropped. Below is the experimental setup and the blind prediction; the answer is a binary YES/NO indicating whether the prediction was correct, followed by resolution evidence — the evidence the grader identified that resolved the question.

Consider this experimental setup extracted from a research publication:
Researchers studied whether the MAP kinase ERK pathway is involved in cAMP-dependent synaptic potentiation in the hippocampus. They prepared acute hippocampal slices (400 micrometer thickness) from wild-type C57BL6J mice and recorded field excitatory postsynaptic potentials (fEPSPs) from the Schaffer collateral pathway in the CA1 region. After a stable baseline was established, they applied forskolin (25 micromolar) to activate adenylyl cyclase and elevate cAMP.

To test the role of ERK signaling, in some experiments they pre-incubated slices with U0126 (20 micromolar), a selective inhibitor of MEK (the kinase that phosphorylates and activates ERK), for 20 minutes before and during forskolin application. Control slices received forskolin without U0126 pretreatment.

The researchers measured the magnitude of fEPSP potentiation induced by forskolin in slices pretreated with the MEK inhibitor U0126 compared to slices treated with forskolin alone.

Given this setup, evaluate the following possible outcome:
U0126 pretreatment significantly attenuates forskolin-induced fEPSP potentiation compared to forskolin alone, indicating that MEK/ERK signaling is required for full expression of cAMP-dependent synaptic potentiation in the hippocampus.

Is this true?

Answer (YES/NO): NO